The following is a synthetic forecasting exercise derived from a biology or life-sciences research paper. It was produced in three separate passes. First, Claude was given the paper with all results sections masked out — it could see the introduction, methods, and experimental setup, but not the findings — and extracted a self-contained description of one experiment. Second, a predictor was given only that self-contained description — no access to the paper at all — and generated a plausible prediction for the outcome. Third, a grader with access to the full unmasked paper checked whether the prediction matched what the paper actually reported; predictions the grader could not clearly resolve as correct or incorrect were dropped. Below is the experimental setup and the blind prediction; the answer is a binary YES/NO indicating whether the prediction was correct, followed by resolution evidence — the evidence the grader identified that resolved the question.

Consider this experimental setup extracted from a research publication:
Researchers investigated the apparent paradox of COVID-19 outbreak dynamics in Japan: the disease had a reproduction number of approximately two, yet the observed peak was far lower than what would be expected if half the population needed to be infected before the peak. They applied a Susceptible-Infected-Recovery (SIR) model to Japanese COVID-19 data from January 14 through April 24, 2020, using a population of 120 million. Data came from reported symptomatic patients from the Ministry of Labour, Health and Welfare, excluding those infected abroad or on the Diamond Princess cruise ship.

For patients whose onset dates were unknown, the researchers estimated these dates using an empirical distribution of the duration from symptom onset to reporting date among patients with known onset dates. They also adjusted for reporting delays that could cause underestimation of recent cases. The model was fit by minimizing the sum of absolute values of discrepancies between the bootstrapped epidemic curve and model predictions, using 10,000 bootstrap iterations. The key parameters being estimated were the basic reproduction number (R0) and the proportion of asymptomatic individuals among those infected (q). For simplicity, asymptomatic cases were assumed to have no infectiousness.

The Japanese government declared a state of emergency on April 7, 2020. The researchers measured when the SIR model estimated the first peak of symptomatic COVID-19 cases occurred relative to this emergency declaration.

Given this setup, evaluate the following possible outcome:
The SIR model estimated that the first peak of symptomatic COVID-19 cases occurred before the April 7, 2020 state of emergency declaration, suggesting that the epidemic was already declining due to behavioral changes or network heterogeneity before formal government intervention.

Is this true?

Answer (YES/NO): YES